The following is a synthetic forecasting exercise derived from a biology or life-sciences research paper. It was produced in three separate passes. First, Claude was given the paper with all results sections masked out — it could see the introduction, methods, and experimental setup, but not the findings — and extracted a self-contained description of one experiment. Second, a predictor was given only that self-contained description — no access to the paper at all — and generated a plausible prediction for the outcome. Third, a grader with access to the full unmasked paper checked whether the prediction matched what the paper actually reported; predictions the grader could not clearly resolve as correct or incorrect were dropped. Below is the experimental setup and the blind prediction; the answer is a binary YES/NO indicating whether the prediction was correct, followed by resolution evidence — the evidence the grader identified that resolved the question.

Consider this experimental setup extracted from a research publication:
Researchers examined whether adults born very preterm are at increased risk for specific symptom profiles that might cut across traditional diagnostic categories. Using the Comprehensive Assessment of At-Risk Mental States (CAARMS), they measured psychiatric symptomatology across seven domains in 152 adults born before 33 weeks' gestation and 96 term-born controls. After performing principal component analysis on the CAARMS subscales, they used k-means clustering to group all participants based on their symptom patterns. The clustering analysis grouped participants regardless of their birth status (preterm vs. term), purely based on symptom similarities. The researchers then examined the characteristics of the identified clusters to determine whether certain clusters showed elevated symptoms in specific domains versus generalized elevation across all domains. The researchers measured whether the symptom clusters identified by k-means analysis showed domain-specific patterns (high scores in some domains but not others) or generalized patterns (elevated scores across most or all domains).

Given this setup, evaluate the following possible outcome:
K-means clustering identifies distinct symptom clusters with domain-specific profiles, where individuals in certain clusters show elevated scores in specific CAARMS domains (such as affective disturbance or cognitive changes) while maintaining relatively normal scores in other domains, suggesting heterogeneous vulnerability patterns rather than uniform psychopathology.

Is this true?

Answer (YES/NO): NO